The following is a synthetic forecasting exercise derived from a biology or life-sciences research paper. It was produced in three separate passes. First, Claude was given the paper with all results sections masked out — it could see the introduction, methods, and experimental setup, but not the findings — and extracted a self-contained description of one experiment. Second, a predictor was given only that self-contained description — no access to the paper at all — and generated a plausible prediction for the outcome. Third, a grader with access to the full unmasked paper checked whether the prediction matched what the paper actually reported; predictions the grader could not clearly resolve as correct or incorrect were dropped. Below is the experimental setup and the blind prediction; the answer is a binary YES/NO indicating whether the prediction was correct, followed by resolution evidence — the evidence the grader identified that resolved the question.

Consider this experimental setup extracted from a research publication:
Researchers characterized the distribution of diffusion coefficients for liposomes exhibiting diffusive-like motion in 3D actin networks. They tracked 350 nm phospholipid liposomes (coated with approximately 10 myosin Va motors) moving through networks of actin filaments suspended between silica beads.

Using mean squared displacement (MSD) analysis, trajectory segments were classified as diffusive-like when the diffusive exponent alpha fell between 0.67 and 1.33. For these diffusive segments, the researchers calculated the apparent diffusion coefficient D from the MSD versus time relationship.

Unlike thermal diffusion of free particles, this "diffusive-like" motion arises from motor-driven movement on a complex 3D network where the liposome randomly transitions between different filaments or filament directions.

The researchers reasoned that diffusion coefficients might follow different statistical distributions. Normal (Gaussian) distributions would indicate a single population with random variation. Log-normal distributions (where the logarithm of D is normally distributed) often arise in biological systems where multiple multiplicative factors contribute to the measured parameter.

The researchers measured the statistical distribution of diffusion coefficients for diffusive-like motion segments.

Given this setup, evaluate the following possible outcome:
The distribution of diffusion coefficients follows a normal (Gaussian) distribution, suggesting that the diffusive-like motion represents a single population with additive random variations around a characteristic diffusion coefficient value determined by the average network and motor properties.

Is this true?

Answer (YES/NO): NO